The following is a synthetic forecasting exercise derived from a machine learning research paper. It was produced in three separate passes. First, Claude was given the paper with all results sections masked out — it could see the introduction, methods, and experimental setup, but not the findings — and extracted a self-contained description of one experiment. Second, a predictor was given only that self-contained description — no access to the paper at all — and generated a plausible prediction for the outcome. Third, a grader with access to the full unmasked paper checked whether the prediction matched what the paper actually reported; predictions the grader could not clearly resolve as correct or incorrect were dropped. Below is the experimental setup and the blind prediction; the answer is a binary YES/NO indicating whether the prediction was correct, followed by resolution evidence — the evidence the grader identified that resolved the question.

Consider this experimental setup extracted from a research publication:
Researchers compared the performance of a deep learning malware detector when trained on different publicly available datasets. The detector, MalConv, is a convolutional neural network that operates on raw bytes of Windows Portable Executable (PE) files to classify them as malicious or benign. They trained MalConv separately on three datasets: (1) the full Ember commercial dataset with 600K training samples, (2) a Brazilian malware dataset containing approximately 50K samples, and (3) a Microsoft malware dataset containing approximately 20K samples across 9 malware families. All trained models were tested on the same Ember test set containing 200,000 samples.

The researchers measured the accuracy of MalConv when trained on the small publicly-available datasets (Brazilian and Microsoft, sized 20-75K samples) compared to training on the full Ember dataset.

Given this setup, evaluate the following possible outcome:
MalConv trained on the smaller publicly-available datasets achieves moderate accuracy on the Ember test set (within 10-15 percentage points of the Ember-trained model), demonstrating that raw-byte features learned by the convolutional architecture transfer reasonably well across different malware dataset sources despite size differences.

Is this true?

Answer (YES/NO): NO